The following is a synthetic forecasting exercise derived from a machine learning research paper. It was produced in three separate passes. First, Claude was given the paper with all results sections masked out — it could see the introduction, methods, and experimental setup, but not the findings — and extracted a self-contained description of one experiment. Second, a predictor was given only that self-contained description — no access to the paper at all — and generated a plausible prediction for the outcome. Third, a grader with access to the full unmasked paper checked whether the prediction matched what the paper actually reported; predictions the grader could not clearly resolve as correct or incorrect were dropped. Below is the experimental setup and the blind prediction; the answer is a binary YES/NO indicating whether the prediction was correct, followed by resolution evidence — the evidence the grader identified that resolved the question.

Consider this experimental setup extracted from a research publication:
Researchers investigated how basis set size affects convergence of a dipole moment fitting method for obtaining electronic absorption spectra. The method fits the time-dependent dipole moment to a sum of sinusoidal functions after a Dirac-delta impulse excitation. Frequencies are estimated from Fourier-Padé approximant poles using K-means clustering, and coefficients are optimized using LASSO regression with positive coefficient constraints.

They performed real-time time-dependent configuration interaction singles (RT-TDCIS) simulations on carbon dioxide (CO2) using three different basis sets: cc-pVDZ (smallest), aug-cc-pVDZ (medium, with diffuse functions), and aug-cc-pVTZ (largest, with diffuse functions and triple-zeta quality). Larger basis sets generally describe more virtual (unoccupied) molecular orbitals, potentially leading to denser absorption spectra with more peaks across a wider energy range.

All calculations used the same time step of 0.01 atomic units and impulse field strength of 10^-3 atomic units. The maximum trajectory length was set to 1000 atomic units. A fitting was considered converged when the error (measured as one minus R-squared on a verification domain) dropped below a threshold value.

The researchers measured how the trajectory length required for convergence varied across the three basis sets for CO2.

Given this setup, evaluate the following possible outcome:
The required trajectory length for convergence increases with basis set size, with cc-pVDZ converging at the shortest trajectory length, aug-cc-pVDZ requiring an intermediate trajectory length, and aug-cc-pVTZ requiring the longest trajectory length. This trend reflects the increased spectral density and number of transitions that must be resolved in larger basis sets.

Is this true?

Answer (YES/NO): YES